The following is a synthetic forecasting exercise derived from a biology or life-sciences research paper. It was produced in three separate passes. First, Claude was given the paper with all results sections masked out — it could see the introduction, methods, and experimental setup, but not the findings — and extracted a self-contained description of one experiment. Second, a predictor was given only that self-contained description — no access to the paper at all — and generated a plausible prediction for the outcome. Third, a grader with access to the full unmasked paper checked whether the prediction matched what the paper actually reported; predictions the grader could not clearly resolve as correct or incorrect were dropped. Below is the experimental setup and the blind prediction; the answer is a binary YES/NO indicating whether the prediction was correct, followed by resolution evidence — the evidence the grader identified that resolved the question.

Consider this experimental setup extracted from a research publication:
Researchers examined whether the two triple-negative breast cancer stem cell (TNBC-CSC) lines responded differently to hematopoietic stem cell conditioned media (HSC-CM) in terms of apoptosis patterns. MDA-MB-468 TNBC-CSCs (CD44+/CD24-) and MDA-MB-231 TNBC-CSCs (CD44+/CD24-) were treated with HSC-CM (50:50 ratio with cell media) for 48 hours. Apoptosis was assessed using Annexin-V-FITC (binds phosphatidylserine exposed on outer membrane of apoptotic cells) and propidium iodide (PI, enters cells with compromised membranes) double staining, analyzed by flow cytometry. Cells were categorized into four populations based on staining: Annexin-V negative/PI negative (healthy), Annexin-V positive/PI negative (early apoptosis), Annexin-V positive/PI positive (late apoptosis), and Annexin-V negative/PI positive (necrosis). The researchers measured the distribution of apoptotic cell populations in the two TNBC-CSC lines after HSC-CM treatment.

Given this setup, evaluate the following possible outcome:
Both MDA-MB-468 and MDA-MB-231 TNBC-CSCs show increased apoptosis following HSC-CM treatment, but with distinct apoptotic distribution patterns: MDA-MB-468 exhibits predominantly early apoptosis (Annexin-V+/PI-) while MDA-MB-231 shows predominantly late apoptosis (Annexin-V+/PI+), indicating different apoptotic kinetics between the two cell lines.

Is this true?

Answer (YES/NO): NO